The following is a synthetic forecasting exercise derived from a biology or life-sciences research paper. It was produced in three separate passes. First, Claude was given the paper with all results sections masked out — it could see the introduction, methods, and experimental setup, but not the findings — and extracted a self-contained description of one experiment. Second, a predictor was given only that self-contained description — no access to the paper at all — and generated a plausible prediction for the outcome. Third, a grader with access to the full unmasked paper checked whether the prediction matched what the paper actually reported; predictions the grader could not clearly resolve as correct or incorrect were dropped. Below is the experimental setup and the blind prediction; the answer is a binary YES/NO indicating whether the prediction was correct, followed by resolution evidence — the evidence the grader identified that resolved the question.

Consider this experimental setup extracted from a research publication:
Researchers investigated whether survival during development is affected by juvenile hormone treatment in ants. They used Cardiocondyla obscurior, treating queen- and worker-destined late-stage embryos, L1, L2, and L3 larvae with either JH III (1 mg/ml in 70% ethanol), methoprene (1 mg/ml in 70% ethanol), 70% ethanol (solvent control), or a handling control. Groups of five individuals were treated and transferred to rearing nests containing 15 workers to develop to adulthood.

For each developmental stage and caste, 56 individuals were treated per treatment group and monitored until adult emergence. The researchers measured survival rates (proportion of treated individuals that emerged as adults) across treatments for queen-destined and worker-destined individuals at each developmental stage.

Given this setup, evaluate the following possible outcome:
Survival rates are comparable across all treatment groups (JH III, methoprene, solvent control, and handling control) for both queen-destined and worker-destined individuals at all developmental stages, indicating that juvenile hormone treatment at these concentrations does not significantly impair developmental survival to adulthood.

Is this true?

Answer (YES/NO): YES